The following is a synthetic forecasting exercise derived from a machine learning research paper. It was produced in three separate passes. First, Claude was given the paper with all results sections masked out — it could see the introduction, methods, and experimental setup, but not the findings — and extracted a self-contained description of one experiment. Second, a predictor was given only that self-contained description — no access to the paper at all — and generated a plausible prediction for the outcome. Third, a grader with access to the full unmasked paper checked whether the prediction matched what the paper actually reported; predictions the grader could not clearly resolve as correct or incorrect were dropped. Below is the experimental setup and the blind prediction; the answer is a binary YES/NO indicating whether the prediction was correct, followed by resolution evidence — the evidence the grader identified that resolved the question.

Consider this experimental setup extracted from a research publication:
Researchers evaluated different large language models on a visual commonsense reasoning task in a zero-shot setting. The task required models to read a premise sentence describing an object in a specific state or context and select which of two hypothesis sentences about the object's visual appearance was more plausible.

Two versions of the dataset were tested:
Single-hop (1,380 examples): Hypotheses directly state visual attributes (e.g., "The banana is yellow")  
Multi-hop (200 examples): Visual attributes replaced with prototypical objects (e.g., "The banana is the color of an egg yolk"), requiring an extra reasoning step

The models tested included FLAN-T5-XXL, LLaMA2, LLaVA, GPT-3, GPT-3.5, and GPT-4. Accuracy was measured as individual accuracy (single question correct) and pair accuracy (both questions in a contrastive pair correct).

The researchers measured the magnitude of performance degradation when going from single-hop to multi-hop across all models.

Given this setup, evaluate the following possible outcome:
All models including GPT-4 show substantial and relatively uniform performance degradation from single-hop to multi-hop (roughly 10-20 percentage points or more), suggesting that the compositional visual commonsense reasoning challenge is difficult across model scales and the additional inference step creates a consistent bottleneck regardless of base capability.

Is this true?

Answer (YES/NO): NO